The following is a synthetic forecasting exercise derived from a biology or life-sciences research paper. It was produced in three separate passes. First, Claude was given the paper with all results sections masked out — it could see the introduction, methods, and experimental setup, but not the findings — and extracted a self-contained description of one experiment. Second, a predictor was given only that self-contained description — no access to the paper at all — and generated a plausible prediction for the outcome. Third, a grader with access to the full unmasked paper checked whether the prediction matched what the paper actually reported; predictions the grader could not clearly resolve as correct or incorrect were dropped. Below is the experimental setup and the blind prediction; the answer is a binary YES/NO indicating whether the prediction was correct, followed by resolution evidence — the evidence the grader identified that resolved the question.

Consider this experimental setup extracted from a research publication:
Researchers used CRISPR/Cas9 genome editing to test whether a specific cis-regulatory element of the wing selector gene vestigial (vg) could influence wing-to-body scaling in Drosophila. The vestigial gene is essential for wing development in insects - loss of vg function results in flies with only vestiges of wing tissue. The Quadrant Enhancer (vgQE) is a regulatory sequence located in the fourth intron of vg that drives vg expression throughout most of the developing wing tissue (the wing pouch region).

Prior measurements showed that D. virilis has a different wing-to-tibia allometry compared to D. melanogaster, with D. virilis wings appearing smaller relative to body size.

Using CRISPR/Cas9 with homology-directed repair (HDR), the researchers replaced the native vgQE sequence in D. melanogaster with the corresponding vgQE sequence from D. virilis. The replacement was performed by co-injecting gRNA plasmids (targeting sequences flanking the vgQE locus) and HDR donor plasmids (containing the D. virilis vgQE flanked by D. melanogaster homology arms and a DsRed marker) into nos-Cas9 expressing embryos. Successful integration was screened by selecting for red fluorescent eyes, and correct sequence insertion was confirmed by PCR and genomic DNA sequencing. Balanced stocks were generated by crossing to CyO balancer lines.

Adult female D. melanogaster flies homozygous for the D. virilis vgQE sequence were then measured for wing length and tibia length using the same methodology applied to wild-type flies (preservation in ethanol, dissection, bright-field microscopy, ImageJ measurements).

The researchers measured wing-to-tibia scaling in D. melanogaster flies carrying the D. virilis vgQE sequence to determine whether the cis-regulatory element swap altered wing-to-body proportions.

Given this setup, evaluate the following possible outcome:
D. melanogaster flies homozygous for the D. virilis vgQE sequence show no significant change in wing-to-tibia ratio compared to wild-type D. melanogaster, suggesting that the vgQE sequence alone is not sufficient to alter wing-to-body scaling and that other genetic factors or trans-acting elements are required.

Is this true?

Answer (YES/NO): NO